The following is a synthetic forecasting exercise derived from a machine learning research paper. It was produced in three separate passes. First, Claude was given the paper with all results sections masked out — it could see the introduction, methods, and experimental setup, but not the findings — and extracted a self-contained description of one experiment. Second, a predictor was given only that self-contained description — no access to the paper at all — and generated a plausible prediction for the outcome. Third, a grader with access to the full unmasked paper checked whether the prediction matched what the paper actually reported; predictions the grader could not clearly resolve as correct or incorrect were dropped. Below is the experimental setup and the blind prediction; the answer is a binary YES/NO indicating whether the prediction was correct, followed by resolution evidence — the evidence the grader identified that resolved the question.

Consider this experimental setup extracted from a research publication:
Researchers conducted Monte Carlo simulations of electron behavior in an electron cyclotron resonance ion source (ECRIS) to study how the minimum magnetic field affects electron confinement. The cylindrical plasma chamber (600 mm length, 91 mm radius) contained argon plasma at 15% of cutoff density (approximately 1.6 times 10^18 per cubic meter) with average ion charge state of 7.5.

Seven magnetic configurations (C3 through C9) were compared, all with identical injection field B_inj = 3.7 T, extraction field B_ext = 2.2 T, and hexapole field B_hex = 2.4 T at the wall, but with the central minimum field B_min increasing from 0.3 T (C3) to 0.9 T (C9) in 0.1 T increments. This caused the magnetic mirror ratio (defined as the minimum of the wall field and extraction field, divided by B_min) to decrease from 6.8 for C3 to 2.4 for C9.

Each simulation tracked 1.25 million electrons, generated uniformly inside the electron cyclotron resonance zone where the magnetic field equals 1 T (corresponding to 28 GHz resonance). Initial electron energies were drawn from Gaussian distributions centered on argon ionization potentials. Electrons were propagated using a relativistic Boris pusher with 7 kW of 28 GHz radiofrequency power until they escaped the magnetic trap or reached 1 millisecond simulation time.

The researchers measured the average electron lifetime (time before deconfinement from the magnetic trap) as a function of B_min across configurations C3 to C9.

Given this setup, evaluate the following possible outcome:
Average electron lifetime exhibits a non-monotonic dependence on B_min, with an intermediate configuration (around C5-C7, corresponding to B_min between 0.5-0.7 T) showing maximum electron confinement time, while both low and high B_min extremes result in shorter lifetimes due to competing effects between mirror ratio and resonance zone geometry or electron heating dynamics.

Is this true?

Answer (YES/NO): NO